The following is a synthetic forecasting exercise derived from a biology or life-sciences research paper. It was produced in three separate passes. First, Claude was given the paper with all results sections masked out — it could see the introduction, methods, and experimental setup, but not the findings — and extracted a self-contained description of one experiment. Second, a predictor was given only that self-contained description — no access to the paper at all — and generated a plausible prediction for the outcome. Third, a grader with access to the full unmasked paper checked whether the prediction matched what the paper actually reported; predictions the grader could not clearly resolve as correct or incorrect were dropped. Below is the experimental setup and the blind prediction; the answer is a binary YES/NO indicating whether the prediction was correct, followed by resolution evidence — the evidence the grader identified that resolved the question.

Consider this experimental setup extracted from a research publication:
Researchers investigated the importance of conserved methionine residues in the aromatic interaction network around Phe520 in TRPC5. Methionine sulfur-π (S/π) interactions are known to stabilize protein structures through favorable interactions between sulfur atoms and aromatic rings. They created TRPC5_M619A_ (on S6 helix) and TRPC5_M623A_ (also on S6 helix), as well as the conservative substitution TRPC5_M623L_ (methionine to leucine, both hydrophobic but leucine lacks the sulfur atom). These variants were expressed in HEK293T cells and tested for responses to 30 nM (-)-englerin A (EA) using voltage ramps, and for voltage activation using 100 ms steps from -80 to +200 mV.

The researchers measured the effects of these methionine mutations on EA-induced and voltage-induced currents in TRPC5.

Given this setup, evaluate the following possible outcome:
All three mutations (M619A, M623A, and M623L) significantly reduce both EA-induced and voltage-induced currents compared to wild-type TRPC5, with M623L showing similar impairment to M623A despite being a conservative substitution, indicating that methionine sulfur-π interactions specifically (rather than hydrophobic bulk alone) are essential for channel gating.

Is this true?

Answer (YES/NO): NO